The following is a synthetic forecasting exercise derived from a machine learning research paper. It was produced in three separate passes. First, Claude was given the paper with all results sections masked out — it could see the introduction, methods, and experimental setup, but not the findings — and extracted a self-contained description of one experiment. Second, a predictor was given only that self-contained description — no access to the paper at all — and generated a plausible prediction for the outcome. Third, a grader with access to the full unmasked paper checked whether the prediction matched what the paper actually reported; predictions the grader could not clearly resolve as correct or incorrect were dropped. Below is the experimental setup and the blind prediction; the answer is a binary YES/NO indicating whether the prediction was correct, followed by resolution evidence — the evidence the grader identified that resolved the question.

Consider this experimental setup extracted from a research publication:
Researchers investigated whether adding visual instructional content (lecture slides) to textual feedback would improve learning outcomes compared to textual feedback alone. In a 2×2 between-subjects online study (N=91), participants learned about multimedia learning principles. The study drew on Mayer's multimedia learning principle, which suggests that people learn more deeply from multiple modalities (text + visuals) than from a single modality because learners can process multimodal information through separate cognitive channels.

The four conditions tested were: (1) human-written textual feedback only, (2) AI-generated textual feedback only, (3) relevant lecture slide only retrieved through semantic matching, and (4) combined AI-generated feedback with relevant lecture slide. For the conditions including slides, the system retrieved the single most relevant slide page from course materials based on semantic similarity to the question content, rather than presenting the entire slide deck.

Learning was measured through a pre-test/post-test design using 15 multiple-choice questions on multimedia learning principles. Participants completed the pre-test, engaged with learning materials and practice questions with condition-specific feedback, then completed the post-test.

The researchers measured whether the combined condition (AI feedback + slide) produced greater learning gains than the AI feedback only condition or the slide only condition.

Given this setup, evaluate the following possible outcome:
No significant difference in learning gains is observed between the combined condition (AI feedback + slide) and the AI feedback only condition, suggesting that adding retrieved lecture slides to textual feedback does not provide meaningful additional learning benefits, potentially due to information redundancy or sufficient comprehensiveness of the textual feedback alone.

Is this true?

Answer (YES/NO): YES